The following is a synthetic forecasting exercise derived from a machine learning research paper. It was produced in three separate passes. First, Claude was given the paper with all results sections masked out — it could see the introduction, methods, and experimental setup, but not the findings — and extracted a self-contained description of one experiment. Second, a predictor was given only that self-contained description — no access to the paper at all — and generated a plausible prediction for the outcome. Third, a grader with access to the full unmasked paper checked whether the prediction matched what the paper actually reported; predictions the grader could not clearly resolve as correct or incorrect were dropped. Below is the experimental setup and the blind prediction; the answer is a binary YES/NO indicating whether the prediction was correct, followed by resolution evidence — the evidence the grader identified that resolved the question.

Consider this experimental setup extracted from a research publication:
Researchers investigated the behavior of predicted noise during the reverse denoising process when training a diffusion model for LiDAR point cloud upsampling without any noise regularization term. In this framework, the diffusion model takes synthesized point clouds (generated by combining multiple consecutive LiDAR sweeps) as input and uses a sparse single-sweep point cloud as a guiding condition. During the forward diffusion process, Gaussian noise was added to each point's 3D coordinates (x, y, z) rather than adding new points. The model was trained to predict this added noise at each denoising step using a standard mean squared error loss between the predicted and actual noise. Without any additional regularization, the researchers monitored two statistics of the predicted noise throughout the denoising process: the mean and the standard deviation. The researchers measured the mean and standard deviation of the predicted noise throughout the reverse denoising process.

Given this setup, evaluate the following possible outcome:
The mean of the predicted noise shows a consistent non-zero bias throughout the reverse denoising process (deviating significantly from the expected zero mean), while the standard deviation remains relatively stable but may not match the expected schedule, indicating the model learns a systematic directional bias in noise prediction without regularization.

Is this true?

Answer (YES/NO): NO